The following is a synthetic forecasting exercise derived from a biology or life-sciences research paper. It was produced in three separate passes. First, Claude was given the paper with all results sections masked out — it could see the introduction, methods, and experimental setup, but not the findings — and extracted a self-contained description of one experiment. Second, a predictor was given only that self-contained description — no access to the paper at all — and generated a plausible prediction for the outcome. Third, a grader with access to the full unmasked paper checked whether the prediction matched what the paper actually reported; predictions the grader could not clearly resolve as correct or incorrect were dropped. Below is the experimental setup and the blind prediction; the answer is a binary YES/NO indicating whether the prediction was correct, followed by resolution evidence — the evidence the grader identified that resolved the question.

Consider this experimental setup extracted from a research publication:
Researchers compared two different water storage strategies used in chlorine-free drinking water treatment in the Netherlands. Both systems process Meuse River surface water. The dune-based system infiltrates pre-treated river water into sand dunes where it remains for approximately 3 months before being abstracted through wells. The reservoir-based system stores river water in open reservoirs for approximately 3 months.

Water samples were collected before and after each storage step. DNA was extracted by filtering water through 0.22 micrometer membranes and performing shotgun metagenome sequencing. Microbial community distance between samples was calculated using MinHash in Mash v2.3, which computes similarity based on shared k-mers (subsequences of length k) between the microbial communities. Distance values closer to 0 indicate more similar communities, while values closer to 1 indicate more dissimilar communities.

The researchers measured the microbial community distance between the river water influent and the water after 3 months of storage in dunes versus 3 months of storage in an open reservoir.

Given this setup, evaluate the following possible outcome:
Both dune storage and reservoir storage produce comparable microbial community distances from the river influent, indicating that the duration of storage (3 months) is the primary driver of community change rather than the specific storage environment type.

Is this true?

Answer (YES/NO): NO